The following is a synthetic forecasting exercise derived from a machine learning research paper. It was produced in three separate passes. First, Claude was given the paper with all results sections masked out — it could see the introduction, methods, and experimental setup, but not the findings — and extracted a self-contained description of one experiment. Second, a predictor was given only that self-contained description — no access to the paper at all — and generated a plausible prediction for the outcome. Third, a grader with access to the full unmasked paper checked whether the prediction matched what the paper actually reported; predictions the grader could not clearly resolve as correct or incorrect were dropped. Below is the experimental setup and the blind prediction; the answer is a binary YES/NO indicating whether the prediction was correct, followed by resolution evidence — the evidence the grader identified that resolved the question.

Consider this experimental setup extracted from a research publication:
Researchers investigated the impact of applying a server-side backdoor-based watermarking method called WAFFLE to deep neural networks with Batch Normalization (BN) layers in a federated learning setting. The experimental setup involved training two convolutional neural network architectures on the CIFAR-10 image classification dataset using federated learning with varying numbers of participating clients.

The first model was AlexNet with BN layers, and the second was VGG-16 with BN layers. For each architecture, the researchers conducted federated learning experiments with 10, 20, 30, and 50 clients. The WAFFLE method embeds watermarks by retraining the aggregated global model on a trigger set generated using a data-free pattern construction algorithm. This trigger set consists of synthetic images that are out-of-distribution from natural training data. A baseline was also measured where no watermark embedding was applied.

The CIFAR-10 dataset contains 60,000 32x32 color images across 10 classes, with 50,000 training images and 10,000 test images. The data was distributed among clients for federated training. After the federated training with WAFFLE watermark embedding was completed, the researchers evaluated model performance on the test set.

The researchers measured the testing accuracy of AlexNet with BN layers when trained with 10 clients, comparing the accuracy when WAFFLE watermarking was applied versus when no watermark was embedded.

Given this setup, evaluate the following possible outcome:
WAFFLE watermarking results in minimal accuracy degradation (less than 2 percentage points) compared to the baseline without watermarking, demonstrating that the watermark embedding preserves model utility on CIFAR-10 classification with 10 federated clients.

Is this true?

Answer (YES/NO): NO